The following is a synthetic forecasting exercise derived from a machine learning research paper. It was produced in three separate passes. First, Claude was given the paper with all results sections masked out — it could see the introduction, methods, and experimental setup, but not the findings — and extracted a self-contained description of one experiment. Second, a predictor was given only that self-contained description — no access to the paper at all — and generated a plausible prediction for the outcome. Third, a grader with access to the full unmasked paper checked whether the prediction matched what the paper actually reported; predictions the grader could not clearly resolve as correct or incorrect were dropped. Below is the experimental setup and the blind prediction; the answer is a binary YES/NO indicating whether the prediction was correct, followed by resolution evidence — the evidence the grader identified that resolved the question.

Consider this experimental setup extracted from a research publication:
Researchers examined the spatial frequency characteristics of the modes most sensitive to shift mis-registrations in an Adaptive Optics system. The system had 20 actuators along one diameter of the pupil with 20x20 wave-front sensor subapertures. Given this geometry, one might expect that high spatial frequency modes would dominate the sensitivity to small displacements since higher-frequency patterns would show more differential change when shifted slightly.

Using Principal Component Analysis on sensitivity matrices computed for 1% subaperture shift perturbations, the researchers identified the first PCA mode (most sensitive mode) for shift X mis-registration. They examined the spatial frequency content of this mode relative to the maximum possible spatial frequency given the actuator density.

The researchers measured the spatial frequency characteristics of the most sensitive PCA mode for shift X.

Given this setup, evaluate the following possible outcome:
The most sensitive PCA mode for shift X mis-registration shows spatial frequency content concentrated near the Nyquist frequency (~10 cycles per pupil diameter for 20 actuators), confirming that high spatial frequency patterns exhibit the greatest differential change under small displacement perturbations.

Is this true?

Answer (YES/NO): NO